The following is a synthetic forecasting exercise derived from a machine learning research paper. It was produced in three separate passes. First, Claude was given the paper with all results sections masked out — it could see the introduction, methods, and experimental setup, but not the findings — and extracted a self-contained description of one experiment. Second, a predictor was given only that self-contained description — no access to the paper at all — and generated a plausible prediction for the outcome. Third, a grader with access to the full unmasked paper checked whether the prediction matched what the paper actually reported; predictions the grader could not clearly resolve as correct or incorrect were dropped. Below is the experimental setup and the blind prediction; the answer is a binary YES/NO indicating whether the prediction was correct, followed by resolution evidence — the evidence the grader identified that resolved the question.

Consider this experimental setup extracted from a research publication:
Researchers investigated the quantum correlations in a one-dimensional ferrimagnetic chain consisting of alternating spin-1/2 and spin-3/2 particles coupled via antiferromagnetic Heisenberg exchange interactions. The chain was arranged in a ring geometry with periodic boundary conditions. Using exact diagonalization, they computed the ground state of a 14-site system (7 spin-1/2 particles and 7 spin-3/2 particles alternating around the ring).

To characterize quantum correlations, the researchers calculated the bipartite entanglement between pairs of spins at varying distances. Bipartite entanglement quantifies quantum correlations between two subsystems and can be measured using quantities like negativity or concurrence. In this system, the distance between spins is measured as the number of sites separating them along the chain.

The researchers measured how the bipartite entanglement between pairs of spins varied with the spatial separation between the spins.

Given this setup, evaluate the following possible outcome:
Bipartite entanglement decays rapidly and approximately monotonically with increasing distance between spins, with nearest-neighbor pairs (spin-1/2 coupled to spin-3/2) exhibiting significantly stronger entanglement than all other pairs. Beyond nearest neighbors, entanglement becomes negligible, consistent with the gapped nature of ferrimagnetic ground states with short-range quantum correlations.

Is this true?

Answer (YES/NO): YES